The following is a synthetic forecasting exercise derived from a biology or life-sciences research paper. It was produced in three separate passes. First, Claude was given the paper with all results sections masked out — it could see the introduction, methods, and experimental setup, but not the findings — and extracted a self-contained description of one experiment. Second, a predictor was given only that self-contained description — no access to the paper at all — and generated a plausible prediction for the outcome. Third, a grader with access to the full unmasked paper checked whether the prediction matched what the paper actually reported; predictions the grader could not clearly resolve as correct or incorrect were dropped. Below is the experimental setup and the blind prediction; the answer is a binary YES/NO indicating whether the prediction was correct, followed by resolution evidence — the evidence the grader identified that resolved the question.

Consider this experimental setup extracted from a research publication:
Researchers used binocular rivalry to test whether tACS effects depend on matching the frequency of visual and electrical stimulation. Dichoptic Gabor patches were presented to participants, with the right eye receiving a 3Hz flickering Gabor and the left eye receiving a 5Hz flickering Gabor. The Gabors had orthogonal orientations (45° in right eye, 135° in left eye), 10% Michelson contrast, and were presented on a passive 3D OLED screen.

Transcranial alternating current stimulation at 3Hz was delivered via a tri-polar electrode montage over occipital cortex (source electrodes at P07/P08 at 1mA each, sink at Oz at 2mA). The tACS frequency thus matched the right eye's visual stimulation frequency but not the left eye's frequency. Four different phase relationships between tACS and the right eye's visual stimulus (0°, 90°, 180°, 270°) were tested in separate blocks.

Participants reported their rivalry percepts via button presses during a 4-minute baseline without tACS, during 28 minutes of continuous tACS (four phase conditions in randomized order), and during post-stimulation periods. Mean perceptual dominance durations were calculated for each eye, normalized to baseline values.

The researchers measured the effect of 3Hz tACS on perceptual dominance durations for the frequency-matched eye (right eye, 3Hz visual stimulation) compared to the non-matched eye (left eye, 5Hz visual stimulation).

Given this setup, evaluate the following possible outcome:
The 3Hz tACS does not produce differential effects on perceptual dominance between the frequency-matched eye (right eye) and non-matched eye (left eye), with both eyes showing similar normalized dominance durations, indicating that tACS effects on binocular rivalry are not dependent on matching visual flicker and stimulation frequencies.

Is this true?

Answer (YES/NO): NO